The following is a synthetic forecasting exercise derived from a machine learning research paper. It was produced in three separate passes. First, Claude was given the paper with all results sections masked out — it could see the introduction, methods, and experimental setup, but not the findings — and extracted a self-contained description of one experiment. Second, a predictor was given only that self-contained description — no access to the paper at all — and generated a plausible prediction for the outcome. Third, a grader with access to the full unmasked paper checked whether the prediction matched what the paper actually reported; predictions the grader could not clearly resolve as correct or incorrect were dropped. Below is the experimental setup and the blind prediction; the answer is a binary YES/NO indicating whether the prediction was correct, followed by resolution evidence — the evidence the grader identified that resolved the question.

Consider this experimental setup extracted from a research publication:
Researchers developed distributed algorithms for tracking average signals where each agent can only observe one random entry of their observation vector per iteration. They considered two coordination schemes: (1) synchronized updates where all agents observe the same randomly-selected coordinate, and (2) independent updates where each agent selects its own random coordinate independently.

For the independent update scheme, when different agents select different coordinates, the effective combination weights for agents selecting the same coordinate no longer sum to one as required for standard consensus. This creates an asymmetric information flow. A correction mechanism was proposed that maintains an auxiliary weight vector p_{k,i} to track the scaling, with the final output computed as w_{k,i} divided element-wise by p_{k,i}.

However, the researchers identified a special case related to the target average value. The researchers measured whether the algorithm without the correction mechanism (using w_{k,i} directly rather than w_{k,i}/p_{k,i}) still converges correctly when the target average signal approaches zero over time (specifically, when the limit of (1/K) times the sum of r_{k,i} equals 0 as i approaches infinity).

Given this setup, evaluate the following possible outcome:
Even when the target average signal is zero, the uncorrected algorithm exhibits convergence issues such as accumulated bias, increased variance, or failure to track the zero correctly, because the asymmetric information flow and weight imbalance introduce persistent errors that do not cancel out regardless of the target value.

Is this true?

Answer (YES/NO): NO